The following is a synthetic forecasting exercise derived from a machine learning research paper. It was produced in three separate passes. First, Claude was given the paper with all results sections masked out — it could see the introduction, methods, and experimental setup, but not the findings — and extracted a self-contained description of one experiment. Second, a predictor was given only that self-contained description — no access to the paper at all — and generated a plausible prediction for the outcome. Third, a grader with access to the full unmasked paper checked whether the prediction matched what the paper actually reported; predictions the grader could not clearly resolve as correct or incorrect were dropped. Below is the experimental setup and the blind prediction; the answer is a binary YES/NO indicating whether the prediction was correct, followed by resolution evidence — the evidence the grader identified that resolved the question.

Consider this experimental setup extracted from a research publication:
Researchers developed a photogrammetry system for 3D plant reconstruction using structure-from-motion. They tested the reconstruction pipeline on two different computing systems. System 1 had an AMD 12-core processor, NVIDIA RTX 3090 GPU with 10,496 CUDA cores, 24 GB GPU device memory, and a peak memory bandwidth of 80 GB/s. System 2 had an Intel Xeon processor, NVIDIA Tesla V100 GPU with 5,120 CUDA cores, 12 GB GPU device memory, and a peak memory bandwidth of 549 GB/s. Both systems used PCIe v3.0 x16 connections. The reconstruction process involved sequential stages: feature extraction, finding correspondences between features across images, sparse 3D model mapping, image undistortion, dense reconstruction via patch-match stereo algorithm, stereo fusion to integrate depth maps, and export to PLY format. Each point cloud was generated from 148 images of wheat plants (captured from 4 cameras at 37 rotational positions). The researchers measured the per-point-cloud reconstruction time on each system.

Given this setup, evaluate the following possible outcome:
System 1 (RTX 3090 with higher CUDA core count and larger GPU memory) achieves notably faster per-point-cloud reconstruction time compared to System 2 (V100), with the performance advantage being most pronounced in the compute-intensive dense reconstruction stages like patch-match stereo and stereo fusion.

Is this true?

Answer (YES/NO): NO